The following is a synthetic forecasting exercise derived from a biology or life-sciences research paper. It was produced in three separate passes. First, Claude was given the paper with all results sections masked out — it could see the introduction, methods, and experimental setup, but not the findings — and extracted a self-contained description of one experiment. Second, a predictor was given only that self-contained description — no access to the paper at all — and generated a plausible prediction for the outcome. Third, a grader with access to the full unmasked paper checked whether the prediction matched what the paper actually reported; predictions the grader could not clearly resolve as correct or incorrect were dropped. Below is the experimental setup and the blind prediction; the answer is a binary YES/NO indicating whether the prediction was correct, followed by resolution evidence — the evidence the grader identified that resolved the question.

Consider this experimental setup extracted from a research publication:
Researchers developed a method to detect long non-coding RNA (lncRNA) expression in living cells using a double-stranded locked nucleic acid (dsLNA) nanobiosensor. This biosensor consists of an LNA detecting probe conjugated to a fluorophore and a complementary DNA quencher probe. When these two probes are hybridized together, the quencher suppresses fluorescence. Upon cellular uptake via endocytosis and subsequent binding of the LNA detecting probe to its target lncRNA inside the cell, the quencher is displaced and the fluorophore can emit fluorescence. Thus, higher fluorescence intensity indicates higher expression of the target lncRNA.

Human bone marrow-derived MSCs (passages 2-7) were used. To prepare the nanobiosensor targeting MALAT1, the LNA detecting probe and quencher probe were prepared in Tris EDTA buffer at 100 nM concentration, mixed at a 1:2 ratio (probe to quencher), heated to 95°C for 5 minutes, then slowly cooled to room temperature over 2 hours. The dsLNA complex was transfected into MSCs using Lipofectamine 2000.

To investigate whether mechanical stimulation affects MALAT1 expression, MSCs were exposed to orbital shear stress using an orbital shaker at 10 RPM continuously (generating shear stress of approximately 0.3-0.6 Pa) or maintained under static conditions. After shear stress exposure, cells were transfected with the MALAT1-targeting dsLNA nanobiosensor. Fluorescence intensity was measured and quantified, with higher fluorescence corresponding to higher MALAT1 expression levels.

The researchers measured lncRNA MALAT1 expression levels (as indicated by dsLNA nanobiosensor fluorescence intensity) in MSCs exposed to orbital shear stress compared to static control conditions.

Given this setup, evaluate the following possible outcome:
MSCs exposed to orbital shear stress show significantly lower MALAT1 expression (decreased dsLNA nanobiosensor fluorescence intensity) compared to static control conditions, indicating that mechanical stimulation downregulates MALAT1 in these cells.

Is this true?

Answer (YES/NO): YES